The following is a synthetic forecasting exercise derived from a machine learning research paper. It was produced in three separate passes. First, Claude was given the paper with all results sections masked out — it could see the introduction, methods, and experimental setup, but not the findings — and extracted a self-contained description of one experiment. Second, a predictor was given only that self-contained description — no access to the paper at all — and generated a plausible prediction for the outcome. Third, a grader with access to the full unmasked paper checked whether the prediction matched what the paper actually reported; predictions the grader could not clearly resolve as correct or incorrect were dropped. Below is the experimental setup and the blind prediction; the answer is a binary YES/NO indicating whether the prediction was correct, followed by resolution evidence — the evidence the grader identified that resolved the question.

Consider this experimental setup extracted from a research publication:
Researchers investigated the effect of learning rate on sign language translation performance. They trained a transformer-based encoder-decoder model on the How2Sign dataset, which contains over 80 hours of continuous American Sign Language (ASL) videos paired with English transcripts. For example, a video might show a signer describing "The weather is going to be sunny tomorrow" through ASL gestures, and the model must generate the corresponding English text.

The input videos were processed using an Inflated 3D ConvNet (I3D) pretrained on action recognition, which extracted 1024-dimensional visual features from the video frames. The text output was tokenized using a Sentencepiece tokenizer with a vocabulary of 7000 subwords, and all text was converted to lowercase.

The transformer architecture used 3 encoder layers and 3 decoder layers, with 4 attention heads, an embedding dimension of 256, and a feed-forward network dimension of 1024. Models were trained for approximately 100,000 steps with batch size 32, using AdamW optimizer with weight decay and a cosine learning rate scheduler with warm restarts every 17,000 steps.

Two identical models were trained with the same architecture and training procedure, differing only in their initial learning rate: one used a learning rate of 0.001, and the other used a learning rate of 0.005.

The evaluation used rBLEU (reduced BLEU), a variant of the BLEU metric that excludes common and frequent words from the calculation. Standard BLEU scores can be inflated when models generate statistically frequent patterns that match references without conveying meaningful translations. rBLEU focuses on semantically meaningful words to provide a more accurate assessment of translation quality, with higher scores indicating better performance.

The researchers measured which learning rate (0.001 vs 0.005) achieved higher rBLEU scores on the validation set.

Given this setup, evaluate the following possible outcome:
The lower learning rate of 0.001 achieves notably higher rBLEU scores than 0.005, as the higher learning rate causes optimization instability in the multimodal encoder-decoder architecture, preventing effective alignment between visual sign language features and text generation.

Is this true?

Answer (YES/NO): YES